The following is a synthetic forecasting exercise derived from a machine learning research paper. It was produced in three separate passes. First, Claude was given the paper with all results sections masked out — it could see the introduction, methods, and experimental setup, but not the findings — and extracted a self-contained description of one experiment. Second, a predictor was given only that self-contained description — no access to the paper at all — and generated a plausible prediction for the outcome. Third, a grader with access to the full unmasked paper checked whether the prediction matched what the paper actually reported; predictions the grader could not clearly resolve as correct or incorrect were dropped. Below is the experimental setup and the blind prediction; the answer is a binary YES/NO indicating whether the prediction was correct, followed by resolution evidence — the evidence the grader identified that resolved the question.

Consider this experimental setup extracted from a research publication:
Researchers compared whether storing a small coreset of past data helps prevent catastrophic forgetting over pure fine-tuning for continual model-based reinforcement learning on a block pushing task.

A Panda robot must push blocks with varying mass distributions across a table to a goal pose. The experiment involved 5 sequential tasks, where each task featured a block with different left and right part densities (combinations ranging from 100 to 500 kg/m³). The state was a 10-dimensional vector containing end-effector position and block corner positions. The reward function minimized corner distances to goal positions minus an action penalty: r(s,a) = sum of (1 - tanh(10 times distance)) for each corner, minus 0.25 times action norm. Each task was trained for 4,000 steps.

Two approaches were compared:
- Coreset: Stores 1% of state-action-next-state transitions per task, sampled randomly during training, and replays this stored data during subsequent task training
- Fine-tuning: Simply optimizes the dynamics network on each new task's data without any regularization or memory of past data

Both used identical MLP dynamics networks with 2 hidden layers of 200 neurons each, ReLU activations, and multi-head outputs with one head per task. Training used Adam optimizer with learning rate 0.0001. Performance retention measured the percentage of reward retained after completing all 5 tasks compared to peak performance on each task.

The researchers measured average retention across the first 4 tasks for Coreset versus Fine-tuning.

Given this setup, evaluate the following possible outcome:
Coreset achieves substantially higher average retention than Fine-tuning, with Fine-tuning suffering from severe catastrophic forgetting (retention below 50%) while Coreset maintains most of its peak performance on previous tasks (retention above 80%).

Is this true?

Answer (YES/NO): NO